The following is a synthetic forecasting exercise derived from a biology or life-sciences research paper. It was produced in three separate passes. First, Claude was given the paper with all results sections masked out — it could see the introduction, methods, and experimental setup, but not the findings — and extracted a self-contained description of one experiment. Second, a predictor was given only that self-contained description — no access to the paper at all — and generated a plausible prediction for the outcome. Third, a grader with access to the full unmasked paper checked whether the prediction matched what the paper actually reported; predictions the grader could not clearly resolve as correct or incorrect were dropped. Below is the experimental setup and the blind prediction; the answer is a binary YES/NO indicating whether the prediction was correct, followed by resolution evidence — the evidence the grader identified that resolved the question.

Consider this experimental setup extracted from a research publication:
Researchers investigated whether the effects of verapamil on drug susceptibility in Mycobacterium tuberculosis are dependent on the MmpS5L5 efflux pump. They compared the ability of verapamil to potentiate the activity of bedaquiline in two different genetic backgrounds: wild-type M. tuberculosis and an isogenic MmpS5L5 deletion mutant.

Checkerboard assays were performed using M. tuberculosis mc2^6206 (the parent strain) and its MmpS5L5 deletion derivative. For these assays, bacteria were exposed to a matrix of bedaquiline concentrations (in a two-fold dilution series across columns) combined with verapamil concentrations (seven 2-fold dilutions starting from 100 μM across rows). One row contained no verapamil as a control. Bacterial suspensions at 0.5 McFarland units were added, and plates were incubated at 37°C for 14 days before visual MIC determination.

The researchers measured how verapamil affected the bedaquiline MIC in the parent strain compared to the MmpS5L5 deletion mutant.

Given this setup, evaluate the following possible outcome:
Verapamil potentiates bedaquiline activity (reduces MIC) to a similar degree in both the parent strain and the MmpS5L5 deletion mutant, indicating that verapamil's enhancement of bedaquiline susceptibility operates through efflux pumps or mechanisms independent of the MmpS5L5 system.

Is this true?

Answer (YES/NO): NO